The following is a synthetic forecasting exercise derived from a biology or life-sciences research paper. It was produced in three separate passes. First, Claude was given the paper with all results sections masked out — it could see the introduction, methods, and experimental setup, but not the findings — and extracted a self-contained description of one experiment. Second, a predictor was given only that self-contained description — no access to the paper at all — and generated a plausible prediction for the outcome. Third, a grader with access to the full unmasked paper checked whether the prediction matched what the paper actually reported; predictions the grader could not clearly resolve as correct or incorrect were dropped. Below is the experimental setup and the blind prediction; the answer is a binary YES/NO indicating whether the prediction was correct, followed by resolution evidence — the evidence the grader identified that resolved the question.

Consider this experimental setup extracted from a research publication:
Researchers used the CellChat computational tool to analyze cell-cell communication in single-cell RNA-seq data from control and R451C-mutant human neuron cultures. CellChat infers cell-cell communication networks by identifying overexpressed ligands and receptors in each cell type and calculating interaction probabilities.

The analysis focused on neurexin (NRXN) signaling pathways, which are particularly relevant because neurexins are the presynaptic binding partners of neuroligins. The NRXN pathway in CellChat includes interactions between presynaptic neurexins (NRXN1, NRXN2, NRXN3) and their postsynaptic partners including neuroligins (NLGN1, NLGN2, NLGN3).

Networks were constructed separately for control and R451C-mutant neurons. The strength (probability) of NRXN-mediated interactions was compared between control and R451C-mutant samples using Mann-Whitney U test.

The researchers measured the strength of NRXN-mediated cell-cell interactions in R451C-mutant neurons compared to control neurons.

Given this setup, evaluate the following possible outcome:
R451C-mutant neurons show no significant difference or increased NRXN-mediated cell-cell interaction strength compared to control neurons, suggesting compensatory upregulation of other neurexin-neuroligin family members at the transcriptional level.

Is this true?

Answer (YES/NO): YES